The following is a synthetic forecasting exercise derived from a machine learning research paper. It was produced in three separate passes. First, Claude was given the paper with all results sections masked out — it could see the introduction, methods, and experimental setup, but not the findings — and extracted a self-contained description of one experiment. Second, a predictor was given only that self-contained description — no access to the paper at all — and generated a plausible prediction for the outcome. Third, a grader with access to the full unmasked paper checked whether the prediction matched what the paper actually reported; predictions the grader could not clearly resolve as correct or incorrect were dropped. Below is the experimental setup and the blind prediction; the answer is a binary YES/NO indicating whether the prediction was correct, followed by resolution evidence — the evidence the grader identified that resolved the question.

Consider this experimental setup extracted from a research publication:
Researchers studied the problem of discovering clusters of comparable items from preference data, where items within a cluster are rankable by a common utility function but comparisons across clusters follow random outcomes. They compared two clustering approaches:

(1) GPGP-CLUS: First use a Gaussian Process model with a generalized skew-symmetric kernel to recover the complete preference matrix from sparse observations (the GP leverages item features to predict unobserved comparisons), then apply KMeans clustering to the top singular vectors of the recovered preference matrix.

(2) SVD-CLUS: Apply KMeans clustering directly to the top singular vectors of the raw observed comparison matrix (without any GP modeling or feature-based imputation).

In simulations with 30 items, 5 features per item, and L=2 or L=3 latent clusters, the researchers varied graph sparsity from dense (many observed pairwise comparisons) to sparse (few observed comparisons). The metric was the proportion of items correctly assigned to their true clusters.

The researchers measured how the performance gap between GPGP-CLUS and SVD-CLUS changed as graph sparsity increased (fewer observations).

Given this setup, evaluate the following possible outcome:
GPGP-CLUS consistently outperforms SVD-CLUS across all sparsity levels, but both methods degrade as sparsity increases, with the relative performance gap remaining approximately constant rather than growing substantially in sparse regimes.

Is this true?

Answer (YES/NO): NO